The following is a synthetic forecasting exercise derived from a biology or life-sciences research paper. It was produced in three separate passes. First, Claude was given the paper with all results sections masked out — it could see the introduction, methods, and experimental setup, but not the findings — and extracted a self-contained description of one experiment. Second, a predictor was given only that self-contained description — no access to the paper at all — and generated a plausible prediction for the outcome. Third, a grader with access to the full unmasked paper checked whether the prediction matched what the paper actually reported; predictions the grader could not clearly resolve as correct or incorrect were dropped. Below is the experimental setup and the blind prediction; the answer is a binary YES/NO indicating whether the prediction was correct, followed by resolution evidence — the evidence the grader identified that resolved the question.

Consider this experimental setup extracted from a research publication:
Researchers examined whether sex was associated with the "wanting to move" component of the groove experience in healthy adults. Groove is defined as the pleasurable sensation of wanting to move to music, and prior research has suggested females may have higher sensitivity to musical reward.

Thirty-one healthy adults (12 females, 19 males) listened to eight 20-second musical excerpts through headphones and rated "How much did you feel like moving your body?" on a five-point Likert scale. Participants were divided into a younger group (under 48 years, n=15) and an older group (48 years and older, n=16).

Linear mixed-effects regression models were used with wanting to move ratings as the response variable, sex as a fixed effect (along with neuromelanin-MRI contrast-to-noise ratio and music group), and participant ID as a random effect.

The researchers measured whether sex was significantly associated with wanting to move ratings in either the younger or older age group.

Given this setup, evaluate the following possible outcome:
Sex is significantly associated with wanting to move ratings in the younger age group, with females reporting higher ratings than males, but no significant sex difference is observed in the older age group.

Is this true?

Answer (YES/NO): NO